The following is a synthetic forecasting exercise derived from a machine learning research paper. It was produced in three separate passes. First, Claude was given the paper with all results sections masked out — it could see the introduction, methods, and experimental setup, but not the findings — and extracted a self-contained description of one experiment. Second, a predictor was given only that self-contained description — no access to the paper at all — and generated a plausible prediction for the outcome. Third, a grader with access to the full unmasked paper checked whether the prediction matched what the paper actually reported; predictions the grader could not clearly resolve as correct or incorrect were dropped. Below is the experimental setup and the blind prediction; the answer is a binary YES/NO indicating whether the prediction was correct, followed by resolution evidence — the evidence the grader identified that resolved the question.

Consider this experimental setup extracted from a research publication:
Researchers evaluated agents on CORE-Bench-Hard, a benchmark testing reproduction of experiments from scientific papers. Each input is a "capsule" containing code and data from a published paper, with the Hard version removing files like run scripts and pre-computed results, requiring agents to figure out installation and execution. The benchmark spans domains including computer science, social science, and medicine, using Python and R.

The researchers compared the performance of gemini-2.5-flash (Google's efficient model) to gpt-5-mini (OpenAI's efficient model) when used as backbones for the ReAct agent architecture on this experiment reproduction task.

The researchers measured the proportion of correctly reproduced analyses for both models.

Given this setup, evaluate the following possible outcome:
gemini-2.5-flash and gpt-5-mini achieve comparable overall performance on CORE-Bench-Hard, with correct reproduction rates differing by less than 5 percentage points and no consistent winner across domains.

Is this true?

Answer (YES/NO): NO